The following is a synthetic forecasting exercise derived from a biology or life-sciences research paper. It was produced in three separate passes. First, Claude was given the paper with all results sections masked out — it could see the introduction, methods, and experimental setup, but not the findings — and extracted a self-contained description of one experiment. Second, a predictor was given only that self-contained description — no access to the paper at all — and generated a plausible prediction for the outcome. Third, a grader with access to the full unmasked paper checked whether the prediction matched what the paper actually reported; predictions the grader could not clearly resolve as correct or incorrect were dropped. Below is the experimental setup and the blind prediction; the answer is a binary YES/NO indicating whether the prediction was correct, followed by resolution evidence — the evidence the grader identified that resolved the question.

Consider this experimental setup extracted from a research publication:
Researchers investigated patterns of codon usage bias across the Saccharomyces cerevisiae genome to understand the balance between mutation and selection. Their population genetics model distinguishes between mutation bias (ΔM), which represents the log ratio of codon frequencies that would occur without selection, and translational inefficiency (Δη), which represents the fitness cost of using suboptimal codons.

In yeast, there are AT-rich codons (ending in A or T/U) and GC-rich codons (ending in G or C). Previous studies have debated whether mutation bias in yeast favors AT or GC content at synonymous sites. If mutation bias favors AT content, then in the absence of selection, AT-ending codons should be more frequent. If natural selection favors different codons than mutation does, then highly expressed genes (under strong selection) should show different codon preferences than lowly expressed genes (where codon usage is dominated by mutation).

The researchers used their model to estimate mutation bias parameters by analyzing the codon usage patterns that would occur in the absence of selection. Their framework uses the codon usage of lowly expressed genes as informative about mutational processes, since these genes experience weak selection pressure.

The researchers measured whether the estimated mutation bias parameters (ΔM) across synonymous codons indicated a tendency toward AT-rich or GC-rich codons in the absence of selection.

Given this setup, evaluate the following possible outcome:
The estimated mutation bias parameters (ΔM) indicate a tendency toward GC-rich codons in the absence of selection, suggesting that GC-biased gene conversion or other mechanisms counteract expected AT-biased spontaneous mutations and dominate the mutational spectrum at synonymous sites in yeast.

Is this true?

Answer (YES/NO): NO